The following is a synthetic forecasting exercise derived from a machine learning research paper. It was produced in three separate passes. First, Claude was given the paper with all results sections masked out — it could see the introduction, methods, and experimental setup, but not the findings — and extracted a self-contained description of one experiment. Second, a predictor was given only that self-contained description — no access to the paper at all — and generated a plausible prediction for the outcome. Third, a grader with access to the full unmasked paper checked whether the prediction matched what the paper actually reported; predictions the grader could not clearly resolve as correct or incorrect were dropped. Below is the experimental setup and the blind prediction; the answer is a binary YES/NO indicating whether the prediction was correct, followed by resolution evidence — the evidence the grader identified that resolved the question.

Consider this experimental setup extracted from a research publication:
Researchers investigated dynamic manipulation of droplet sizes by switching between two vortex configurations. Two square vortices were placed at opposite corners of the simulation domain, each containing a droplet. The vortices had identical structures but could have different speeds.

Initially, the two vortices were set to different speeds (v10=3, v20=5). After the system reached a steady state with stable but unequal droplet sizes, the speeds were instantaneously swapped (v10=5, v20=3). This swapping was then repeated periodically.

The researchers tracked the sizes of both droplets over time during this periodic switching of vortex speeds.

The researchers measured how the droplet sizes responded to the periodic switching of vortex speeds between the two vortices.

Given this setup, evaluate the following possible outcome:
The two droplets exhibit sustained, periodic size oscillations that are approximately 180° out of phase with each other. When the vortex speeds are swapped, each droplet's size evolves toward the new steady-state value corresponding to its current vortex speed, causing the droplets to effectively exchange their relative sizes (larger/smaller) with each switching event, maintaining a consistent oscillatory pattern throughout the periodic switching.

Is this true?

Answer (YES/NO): YES